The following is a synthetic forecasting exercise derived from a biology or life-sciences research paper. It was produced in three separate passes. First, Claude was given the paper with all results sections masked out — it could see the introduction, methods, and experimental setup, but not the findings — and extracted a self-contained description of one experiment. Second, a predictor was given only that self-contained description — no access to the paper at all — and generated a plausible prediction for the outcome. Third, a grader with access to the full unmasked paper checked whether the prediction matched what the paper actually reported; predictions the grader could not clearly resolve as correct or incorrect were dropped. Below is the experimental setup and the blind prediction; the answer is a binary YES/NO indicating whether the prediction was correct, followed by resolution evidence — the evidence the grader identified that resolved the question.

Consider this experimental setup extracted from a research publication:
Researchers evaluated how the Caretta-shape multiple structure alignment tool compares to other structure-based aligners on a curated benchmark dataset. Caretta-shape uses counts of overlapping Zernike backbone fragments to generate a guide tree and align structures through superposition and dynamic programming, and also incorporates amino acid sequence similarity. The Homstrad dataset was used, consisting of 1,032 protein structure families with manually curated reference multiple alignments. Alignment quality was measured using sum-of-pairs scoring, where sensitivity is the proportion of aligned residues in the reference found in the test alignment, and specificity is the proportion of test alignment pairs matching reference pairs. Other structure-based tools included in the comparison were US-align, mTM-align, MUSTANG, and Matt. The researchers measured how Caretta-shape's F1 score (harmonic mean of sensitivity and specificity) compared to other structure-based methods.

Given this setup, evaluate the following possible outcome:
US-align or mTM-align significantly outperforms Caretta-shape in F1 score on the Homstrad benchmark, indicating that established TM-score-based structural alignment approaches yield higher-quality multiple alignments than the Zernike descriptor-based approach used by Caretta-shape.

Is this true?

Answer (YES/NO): YES